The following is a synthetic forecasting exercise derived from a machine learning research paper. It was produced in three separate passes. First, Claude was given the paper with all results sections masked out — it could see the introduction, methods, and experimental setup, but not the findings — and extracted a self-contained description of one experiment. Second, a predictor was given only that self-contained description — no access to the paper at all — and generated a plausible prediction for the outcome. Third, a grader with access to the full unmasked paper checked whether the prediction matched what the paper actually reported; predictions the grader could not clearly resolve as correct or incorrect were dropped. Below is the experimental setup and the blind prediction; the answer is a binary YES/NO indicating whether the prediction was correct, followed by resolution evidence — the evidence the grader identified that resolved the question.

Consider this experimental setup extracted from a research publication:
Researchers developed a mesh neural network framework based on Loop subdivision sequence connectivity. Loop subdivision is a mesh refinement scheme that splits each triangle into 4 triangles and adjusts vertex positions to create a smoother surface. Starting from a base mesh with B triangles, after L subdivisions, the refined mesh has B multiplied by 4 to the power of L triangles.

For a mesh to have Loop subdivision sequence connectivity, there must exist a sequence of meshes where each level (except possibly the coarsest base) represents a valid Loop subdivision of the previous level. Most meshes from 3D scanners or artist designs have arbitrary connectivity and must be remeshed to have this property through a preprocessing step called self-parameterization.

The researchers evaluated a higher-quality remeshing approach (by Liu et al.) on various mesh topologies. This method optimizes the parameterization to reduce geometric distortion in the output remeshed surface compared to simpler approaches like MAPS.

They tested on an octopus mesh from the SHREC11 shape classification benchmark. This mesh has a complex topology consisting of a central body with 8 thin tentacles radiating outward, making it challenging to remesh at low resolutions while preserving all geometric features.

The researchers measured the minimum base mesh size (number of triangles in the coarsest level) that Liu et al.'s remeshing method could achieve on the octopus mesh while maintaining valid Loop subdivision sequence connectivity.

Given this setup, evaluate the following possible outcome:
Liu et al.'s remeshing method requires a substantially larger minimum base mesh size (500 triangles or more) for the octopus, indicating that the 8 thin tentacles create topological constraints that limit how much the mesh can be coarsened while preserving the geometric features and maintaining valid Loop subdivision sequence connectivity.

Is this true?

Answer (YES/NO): NO